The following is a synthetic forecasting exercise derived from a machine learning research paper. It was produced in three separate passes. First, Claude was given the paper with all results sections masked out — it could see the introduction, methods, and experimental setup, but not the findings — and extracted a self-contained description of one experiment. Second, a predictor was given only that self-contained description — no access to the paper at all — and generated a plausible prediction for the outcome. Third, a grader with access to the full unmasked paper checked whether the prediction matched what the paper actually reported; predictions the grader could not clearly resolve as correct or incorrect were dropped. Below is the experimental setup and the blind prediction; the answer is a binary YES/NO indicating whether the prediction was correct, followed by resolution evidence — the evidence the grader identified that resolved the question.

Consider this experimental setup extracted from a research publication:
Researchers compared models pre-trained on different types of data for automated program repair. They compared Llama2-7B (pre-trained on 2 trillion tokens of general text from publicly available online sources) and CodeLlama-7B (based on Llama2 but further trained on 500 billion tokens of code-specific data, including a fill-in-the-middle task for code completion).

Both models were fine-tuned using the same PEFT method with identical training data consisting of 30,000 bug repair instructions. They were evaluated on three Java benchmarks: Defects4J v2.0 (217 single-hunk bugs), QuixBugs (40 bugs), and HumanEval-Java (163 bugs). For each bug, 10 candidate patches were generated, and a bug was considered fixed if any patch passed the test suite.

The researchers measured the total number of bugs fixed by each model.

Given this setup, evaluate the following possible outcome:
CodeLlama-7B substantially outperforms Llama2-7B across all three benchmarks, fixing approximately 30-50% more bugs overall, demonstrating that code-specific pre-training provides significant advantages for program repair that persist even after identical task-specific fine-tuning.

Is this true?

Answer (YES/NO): NO